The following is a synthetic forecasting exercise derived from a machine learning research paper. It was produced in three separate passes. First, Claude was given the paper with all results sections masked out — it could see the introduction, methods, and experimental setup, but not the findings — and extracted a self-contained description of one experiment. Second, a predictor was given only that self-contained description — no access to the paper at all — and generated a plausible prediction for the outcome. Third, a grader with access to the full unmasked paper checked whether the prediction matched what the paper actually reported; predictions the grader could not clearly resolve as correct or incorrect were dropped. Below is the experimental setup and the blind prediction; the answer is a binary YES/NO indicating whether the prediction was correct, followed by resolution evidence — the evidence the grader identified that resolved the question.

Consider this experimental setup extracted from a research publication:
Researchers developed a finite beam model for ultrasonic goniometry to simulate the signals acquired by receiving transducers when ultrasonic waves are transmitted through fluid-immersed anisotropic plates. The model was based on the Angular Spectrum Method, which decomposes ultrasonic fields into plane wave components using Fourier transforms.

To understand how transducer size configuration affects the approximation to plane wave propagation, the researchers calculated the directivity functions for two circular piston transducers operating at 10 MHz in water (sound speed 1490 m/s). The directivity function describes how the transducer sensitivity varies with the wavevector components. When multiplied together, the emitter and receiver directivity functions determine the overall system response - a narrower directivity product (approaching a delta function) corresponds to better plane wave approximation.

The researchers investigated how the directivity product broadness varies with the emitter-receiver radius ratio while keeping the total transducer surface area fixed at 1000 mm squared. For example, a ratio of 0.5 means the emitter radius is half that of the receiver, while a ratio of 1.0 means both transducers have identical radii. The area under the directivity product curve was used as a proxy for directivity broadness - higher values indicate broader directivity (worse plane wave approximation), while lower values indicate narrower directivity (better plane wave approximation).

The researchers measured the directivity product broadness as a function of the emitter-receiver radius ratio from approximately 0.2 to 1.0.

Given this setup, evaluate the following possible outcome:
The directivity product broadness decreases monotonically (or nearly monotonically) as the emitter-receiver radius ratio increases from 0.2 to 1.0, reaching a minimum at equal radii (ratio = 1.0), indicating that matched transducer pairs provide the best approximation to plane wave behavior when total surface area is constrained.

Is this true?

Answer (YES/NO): NO